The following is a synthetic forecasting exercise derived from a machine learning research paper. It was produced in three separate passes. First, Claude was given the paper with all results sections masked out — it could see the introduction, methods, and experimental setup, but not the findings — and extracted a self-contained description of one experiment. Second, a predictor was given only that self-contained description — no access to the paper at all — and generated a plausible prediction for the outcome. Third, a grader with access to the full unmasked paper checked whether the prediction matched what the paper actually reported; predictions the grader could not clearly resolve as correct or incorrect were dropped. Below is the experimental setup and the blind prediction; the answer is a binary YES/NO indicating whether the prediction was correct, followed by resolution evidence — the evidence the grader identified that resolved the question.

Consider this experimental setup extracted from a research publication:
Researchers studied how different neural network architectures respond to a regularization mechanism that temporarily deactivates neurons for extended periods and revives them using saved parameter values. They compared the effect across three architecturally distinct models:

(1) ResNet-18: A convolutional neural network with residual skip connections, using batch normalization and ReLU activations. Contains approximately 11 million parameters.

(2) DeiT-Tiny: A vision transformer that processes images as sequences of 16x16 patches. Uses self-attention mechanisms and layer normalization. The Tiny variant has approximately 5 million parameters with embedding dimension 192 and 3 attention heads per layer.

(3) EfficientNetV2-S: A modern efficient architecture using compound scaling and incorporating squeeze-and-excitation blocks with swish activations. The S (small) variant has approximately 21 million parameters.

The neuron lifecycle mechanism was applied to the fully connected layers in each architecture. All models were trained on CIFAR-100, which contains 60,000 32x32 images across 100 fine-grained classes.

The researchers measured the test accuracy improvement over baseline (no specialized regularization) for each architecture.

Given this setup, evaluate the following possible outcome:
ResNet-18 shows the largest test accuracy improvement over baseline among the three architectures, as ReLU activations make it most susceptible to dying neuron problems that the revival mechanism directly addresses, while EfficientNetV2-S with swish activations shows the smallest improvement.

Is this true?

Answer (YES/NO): NO